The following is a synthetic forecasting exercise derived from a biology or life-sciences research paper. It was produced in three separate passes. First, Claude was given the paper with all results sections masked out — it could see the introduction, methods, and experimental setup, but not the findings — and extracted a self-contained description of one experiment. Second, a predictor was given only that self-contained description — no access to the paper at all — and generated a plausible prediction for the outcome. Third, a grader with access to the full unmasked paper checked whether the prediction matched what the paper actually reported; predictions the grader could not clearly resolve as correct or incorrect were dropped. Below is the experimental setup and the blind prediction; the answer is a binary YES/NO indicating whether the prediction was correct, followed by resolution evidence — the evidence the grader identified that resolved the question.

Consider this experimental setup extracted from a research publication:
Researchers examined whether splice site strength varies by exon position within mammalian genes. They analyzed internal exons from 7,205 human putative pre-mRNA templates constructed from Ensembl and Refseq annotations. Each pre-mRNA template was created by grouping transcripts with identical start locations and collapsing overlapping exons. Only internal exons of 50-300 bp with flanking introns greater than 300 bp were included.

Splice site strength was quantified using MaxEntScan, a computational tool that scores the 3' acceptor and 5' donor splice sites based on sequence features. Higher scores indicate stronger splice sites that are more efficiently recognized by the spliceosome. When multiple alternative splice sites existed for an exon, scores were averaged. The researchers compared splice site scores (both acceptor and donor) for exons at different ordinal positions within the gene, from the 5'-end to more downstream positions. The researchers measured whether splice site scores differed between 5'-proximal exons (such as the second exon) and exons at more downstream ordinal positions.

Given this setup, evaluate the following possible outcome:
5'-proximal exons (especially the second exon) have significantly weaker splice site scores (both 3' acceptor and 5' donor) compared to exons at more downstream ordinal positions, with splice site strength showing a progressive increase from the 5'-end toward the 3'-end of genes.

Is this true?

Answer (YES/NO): NO